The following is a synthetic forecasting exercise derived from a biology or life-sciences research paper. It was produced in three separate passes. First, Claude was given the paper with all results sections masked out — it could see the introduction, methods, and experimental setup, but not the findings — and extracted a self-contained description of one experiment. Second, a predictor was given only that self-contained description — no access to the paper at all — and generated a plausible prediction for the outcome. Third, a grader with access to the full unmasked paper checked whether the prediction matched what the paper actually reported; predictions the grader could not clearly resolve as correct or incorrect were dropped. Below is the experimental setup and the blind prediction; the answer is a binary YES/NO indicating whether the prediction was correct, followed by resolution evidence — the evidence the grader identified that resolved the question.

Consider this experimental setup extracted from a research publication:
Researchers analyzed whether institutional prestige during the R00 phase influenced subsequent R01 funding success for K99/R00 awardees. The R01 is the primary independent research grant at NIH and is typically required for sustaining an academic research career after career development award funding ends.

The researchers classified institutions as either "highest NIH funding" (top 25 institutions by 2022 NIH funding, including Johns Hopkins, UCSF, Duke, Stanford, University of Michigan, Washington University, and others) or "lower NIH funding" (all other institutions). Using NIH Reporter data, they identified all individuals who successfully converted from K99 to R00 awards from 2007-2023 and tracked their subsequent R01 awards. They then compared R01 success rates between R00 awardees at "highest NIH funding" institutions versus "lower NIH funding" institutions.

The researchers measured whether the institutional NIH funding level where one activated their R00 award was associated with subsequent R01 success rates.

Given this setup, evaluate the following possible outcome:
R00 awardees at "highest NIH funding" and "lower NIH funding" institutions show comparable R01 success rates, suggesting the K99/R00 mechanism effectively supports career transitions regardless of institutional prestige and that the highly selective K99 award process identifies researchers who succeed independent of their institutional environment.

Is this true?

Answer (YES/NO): NO